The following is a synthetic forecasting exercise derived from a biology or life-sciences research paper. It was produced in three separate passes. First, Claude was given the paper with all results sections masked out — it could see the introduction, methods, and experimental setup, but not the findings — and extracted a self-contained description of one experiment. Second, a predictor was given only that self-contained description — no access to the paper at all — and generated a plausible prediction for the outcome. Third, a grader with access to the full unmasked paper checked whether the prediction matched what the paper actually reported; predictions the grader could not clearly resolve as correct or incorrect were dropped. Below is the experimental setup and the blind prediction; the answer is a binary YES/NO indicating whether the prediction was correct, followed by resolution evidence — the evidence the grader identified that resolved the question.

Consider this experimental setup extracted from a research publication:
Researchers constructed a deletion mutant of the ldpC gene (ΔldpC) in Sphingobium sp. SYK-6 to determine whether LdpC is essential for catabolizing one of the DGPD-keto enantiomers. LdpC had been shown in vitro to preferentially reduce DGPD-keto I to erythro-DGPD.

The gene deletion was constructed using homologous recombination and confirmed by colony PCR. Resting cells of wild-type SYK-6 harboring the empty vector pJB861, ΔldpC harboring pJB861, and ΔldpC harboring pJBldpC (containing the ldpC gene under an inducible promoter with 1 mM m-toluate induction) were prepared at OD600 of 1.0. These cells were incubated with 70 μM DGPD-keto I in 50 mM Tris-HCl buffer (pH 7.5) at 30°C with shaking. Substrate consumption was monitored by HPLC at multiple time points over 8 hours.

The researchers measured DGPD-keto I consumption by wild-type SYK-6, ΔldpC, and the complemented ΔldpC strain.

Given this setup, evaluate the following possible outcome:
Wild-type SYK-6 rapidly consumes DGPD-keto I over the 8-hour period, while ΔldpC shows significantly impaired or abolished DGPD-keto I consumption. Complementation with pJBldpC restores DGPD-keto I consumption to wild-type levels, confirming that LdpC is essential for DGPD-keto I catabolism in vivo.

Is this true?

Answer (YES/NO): YES